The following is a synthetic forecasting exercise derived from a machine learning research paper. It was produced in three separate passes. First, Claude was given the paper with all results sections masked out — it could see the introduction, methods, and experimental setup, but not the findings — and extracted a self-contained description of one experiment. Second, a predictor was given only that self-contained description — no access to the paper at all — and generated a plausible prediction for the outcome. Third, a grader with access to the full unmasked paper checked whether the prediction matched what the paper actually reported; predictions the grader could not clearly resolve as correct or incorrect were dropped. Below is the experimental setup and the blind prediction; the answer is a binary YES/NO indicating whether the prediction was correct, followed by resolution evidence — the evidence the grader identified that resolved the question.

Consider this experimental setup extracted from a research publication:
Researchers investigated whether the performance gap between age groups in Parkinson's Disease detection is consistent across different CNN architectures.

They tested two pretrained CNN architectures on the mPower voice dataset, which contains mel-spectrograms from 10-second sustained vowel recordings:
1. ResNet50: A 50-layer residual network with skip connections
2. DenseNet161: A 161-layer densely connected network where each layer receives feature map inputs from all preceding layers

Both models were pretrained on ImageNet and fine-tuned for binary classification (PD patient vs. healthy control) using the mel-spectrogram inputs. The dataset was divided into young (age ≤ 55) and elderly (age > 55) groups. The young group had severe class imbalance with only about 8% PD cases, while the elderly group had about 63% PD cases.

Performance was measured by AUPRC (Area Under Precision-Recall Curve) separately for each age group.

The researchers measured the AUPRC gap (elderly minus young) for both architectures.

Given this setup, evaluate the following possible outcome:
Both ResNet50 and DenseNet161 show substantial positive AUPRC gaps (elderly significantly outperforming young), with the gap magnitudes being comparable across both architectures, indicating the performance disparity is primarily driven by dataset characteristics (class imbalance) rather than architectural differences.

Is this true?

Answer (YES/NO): YES